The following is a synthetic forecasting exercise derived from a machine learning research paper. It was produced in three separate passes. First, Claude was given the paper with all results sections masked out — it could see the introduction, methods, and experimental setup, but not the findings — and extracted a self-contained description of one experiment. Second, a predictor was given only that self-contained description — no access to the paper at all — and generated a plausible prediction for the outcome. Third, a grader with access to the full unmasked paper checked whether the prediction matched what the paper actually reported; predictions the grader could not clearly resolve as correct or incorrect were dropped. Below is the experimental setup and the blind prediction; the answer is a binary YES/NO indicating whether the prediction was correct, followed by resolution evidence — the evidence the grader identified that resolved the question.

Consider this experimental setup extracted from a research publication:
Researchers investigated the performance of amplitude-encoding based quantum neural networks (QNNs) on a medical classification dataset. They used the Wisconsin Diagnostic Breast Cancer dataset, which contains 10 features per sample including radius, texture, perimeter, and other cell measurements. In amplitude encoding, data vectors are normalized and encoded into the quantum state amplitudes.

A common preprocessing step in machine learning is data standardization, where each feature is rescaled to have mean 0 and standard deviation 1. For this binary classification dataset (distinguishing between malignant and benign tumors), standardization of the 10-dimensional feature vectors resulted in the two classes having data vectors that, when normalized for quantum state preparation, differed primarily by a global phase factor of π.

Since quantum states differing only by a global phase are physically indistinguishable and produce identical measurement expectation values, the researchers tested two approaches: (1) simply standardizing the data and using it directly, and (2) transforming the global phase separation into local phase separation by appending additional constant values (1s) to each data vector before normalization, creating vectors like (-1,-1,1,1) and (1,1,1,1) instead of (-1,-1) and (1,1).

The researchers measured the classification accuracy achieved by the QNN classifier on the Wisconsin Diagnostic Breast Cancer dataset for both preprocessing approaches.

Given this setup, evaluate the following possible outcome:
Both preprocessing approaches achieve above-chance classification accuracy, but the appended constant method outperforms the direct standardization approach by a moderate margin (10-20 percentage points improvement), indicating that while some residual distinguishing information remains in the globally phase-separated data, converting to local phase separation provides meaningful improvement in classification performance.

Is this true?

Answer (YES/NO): NO